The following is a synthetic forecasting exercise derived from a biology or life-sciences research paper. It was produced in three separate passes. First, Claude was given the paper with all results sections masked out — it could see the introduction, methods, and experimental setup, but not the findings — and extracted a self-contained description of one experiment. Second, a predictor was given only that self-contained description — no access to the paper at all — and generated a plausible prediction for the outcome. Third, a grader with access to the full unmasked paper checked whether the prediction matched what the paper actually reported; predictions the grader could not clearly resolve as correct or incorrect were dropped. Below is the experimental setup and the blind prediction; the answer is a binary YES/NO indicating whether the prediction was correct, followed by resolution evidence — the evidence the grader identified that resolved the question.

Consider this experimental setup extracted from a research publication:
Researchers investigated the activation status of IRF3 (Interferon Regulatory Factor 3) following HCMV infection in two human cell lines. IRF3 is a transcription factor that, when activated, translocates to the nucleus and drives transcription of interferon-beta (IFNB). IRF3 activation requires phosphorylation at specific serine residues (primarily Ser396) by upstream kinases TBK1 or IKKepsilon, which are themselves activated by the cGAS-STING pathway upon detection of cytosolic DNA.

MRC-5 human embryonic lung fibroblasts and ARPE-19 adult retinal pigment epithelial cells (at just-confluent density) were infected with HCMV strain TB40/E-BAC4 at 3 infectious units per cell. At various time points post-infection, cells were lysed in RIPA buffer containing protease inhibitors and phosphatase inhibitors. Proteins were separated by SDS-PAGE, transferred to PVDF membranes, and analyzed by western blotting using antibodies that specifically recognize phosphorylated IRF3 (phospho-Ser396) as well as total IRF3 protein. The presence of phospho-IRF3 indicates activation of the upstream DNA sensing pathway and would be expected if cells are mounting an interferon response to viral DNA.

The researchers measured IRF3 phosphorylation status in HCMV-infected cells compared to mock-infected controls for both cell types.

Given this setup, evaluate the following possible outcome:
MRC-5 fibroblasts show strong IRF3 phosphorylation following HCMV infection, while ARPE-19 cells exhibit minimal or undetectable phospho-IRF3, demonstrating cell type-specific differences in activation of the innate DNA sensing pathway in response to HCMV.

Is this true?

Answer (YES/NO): YES